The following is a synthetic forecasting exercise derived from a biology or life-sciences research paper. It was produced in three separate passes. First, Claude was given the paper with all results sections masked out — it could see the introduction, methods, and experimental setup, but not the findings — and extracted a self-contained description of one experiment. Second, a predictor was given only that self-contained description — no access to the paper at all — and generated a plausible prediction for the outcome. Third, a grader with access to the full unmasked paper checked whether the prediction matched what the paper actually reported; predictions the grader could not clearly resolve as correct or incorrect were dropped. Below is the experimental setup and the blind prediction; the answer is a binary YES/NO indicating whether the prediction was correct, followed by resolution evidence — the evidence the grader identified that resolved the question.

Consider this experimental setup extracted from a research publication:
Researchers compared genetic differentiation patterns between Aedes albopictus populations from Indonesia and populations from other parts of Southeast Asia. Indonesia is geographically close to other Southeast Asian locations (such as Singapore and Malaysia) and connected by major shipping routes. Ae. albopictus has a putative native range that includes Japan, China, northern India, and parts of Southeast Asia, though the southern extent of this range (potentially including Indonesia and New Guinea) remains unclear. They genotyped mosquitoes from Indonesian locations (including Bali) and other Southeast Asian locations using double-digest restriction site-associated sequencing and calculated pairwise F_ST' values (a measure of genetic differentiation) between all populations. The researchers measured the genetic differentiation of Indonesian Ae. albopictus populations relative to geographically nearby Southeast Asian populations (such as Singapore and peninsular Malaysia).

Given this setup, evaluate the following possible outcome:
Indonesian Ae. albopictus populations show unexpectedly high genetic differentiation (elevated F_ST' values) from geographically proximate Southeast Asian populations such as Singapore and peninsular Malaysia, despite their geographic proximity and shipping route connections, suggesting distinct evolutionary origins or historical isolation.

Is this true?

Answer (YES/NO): YES